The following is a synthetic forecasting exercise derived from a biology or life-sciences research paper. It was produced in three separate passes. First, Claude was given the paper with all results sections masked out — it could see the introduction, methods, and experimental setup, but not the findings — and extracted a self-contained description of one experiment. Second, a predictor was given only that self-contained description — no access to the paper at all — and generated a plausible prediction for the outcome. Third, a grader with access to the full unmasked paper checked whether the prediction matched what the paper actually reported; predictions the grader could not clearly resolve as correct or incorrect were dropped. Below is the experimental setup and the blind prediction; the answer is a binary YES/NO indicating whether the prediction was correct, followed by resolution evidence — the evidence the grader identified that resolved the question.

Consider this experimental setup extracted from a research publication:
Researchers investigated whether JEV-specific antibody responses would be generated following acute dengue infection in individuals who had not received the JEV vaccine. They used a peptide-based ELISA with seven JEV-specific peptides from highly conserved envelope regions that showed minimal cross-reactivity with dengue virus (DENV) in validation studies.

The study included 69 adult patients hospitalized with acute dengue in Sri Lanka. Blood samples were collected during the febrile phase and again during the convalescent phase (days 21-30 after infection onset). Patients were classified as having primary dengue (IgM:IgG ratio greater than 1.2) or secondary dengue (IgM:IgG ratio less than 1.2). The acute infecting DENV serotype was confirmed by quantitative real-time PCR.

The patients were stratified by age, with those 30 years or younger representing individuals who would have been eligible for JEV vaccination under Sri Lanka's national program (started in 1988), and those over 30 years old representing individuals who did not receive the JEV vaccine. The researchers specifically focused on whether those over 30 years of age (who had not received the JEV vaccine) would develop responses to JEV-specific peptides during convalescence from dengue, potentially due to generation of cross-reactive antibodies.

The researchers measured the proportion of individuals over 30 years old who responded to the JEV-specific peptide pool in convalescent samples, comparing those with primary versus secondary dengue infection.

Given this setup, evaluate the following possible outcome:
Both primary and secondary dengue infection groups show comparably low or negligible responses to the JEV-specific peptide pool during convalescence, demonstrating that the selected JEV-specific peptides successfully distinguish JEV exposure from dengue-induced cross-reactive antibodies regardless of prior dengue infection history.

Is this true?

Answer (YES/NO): NO